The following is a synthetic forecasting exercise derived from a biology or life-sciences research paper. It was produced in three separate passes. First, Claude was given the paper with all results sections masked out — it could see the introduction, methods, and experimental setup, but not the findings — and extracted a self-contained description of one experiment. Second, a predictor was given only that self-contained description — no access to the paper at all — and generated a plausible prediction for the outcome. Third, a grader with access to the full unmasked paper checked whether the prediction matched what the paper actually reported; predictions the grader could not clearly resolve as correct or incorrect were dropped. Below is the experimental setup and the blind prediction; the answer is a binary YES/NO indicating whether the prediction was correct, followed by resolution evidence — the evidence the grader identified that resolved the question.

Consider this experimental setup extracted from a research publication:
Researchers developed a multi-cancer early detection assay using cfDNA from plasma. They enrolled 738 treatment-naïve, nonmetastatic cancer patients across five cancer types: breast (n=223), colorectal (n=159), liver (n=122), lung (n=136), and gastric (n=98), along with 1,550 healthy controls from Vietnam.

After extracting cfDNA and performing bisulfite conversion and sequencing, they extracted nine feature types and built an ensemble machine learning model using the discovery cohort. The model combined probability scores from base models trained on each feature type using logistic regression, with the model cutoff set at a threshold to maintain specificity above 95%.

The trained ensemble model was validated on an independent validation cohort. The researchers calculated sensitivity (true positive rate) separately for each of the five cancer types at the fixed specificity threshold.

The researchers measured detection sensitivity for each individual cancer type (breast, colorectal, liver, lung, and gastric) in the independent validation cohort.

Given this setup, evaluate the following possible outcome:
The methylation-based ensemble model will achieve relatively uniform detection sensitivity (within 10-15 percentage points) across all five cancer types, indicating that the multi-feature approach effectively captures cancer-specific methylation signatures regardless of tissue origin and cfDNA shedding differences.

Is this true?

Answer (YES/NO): NO